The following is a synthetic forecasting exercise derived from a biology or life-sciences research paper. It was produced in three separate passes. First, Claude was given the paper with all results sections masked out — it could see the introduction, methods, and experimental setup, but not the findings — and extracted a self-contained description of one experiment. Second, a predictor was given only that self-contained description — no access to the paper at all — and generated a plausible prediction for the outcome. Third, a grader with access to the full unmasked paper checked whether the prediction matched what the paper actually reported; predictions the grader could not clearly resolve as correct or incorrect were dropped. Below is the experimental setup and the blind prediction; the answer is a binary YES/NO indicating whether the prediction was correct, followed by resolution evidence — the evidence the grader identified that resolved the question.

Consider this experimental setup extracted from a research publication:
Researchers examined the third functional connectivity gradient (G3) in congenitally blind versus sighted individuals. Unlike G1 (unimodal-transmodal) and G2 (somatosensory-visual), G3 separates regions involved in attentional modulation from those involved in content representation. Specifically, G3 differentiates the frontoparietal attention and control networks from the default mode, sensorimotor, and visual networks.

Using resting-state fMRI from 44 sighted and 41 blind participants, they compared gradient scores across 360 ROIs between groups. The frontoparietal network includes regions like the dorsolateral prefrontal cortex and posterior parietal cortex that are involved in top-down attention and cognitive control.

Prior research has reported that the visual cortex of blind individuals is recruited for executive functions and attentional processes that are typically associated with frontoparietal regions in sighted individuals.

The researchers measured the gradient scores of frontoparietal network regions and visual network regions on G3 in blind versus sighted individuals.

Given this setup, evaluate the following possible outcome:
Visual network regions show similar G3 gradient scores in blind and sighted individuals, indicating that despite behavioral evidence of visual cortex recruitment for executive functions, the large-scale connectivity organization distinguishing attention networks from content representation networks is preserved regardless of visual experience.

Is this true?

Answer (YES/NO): NO